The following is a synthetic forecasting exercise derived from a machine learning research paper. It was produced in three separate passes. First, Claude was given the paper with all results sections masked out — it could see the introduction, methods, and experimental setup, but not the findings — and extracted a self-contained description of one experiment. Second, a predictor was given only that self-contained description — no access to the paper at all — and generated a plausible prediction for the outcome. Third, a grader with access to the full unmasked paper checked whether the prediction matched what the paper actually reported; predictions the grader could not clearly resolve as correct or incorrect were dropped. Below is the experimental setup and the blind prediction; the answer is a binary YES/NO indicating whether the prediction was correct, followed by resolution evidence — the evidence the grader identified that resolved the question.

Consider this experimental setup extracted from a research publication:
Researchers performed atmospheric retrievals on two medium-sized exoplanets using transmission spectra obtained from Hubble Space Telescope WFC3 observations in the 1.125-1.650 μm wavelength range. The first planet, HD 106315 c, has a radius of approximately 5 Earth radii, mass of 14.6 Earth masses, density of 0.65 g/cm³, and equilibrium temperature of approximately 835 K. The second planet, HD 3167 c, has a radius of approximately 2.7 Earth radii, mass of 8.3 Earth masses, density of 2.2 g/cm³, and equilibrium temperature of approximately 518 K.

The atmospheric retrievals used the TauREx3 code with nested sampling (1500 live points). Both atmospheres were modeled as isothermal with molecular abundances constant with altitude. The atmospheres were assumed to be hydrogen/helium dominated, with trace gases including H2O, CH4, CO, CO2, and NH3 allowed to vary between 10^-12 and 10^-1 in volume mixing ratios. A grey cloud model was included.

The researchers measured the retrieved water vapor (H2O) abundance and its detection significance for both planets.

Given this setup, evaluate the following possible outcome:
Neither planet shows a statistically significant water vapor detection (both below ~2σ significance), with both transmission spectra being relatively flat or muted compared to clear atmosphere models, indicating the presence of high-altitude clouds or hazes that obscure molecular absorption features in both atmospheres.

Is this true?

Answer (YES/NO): NO